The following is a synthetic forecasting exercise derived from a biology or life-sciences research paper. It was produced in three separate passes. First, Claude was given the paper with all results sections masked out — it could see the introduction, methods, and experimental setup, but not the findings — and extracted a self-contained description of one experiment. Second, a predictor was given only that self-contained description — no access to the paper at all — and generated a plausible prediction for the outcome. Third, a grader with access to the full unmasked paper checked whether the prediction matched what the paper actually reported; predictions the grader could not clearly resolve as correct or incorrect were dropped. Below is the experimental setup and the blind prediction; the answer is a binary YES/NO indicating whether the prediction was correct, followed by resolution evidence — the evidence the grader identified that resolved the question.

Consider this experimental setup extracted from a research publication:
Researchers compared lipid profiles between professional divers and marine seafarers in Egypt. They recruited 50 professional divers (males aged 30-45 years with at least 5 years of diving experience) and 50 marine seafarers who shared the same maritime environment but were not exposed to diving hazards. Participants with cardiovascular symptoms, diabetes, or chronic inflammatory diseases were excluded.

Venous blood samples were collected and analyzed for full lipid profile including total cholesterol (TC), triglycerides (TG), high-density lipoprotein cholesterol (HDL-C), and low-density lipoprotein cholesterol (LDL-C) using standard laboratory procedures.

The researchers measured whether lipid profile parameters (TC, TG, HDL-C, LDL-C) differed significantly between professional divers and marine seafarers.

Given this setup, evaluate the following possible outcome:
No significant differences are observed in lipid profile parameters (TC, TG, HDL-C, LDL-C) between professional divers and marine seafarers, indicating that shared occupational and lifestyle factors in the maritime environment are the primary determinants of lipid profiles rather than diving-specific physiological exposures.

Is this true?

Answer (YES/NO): NO